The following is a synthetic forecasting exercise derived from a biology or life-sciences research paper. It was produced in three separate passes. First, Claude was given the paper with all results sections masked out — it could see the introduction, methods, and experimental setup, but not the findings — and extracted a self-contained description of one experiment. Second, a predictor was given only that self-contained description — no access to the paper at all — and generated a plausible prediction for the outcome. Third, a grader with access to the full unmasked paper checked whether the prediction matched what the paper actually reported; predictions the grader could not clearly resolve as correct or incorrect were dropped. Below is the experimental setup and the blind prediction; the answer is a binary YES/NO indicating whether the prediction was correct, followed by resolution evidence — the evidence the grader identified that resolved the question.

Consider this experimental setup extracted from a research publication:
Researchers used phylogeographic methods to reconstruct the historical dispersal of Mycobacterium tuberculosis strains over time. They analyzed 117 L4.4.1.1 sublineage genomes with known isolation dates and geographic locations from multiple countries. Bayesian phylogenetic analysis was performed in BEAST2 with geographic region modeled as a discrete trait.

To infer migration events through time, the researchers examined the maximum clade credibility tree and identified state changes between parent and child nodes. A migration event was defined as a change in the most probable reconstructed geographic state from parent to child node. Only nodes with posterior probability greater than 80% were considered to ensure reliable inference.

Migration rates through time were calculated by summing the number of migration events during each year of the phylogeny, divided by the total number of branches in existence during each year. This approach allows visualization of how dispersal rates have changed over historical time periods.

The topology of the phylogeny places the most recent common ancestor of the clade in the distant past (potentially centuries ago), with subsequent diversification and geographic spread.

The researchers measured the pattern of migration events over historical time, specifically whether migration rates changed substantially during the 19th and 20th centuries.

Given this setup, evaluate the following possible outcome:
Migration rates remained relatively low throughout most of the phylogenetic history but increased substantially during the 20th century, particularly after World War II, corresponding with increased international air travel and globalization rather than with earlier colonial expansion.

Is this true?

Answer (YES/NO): NO